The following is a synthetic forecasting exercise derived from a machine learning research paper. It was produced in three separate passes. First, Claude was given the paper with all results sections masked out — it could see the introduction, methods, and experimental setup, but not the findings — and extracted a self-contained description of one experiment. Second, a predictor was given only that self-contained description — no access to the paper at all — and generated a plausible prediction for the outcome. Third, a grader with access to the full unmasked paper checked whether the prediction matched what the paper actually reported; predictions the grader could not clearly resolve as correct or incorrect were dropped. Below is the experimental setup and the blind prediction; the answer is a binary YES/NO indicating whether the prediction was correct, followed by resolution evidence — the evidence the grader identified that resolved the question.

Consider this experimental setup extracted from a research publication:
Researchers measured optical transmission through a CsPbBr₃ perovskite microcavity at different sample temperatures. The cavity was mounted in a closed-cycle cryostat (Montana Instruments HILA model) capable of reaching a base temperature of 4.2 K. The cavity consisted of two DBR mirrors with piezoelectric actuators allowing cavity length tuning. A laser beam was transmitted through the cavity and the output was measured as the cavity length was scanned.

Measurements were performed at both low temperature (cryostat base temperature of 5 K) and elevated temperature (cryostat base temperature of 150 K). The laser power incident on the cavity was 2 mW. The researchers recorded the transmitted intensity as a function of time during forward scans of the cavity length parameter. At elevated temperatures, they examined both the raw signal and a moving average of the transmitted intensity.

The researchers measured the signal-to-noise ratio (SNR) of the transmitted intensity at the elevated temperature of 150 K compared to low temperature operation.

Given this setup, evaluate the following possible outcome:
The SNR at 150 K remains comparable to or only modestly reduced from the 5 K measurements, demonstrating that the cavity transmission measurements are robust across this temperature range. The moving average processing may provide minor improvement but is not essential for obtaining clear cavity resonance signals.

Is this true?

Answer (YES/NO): NO